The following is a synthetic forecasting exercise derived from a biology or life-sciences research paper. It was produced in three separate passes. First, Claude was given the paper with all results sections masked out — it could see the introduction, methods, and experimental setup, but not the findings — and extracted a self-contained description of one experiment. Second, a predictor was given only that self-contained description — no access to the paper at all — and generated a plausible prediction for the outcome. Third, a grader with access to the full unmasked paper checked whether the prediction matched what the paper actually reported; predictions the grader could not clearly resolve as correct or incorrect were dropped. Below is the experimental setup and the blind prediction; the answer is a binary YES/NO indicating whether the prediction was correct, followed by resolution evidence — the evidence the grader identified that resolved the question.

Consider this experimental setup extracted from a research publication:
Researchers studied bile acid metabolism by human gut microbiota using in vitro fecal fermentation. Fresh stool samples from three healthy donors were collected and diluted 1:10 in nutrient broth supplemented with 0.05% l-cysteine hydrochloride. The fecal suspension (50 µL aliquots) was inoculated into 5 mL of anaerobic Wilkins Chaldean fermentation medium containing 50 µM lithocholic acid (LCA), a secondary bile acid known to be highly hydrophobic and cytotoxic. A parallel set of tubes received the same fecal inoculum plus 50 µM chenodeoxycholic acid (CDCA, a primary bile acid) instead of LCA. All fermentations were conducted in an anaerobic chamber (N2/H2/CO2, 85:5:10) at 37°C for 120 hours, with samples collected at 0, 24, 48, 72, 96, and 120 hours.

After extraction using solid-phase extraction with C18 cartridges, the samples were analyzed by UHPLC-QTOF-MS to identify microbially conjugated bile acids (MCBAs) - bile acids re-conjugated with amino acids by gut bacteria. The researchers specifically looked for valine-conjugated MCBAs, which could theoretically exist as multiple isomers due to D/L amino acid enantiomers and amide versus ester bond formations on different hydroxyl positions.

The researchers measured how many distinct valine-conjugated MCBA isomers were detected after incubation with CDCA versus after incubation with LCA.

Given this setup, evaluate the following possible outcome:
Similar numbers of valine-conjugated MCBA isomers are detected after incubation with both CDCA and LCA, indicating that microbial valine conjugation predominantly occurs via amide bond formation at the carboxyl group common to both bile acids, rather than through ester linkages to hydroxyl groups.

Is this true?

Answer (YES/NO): NO